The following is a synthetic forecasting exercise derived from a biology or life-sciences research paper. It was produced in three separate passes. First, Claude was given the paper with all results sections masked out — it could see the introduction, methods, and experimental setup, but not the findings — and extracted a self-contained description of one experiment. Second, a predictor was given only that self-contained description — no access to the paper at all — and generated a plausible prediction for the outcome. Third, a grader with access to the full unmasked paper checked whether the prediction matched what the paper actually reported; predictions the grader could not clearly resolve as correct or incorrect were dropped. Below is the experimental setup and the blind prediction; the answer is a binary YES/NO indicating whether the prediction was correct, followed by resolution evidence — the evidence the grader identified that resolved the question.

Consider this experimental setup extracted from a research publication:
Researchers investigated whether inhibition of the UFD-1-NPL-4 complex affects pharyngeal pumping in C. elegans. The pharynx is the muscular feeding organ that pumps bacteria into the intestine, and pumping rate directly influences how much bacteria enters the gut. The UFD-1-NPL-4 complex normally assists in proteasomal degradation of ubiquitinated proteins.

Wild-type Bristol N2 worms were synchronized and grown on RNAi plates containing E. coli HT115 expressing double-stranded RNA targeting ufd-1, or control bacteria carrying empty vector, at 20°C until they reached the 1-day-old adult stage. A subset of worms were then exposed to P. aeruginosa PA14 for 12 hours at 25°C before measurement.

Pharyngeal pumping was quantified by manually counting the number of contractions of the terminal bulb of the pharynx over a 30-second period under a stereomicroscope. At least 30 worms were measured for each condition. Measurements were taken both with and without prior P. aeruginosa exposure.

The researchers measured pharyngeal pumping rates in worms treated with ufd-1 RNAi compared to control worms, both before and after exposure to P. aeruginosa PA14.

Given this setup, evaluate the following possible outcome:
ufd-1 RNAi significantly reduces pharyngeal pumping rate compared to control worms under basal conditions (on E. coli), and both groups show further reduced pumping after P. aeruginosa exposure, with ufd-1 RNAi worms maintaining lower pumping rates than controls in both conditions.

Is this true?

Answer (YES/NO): NO